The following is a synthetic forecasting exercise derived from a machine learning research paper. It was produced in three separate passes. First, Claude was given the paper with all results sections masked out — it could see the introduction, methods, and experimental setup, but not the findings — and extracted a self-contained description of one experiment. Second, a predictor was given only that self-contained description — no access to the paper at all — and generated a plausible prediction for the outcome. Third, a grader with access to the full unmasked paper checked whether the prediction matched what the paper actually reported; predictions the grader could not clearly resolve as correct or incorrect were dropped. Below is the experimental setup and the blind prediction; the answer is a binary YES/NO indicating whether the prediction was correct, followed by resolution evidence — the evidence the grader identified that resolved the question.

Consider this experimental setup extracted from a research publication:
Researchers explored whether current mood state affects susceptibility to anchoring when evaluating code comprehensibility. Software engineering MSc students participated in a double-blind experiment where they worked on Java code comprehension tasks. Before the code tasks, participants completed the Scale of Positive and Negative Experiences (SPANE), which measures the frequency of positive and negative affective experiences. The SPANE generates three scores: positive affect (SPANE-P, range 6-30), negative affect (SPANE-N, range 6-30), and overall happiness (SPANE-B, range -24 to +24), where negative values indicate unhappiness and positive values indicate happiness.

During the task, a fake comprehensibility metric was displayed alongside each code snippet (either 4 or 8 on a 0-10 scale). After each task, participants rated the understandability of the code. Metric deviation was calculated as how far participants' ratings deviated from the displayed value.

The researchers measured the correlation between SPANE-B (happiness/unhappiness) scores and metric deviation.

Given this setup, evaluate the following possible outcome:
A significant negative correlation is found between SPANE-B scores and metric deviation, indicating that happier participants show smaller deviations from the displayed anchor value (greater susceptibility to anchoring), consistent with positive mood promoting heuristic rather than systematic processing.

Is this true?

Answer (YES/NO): NO